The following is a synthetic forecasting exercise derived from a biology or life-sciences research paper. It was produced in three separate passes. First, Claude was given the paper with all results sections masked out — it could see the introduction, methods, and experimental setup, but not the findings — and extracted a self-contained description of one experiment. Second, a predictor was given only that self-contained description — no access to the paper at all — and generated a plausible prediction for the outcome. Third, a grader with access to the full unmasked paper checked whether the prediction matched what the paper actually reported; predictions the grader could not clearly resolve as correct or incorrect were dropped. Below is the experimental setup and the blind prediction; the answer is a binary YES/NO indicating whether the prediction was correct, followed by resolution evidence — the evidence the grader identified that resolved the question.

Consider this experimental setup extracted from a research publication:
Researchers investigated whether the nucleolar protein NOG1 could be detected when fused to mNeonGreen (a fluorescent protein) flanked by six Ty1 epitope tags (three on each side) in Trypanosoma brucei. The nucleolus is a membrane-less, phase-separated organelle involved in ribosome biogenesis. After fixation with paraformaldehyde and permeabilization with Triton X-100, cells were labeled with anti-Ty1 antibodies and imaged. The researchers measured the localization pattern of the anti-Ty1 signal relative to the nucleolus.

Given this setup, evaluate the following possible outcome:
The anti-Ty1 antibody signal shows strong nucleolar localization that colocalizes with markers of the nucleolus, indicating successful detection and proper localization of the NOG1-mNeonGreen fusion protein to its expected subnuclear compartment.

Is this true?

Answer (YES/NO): NO